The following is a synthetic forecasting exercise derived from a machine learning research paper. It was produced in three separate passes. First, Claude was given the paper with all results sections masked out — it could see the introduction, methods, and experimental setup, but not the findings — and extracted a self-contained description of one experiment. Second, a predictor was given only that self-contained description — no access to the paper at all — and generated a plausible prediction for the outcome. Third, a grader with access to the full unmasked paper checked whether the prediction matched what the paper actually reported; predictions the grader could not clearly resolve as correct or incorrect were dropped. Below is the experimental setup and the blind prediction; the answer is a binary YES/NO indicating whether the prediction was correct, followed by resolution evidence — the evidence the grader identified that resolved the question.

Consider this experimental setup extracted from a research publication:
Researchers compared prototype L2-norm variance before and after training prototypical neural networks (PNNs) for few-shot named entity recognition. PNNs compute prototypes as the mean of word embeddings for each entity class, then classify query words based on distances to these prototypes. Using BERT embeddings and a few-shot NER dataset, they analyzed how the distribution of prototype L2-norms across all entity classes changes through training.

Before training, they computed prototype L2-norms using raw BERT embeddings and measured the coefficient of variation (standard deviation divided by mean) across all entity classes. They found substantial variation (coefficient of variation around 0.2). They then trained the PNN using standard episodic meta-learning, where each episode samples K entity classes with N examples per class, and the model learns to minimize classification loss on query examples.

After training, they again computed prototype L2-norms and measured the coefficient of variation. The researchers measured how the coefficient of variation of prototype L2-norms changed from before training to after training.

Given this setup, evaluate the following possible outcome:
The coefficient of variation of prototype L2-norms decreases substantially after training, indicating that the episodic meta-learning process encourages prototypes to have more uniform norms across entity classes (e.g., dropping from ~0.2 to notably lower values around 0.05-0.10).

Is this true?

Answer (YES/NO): NO